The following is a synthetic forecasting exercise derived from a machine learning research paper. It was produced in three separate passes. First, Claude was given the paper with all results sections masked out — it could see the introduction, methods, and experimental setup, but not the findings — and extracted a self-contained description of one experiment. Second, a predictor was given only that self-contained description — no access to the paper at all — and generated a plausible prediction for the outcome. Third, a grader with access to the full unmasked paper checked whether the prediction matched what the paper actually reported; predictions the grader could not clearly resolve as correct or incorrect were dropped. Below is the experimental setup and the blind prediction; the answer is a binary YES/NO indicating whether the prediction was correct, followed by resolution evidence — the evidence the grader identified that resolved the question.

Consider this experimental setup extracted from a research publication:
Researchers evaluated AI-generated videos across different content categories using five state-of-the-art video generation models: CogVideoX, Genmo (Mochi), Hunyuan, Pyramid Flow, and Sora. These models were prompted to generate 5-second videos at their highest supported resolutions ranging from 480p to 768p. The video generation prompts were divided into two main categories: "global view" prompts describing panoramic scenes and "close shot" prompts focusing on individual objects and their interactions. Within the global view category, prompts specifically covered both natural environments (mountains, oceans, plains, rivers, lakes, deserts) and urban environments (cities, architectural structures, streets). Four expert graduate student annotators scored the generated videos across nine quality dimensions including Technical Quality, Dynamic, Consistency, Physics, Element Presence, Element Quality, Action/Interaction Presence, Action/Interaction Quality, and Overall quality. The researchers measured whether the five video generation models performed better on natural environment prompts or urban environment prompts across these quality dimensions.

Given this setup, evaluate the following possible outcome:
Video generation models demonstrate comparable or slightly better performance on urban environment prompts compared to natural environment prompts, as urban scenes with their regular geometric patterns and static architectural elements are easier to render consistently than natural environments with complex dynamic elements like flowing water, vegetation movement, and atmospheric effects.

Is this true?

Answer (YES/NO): NO